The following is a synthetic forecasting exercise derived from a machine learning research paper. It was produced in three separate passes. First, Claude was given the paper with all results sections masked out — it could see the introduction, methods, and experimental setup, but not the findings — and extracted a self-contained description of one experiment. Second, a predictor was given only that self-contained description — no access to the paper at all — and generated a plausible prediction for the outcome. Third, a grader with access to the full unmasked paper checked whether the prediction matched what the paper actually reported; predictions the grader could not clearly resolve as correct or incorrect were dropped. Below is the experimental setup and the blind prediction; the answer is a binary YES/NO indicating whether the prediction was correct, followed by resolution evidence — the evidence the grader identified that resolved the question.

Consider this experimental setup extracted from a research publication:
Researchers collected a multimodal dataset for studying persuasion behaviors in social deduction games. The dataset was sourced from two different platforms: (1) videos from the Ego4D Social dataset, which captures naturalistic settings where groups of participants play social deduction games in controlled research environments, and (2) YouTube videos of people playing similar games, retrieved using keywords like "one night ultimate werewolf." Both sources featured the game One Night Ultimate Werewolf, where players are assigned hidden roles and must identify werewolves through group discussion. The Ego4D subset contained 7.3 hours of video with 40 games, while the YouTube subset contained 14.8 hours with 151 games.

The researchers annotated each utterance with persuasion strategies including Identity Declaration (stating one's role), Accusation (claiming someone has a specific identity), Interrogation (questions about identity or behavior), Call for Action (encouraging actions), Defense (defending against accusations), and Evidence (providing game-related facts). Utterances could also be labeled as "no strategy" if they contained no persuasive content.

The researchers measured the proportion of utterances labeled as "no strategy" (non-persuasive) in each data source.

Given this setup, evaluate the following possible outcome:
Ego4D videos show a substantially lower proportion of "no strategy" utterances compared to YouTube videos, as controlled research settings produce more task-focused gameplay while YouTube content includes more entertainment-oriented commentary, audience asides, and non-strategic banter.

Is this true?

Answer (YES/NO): NO